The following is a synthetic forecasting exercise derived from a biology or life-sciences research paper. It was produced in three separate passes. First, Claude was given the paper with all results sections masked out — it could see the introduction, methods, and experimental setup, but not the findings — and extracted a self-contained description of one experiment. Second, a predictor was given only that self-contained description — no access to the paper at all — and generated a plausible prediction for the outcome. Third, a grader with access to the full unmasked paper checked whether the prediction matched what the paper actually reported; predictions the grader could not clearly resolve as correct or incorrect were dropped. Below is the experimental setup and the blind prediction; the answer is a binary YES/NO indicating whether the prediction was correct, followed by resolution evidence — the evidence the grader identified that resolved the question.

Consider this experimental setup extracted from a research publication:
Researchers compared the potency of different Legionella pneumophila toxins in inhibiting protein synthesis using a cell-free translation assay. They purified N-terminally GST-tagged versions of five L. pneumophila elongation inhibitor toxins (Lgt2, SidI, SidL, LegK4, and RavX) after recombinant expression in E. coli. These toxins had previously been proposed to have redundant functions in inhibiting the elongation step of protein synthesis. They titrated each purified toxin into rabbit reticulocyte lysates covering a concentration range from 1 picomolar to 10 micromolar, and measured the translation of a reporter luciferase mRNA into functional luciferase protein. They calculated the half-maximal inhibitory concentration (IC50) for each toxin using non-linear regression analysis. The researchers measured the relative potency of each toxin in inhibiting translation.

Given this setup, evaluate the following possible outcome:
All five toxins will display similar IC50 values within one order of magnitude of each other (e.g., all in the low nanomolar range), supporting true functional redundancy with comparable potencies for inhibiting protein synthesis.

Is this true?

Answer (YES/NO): NO